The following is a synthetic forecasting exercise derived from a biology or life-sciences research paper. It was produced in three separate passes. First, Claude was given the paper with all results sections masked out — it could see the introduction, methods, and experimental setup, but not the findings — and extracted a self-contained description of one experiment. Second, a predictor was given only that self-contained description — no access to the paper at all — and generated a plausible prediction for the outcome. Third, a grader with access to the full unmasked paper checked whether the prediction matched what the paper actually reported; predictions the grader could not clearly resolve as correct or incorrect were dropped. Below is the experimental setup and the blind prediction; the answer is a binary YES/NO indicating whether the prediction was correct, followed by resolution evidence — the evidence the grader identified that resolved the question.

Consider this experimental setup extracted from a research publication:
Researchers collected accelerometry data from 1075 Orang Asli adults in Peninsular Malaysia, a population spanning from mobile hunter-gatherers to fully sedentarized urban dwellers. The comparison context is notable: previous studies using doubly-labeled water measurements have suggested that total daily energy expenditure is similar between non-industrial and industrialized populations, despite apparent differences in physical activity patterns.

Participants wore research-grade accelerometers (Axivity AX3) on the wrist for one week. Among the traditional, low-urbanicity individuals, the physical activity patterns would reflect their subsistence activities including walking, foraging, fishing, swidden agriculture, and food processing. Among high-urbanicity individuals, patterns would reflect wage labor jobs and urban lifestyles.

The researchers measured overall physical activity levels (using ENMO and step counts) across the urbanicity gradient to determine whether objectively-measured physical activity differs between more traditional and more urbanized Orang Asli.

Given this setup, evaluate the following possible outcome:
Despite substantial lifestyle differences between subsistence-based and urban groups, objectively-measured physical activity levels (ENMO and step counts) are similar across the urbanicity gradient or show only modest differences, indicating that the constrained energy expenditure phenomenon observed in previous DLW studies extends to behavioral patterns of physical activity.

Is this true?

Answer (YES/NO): NO